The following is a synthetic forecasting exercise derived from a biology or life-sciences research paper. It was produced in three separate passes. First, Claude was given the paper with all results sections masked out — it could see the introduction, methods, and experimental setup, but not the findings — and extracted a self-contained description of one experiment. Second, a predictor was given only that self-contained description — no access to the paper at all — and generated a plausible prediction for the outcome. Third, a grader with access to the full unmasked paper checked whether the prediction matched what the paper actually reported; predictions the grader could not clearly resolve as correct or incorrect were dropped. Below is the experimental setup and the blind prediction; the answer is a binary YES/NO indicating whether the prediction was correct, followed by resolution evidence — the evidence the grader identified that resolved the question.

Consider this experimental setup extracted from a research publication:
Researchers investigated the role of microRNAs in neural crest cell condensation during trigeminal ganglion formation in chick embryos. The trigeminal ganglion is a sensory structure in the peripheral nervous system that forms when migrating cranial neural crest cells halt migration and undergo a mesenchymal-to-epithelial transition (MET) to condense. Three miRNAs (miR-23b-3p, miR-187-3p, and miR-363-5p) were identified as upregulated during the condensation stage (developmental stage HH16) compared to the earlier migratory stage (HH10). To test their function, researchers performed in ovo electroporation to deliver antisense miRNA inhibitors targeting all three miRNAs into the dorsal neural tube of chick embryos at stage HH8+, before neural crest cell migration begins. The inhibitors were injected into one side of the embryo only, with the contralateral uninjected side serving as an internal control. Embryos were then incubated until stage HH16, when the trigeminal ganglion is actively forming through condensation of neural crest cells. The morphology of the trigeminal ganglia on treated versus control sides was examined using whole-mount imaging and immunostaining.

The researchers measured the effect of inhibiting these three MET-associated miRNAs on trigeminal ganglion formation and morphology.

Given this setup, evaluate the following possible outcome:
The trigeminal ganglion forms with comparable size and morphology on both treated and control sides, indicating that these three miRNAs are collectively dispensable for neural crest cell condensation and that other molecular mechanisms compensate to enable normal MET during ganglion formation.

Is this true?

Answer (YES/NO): NO